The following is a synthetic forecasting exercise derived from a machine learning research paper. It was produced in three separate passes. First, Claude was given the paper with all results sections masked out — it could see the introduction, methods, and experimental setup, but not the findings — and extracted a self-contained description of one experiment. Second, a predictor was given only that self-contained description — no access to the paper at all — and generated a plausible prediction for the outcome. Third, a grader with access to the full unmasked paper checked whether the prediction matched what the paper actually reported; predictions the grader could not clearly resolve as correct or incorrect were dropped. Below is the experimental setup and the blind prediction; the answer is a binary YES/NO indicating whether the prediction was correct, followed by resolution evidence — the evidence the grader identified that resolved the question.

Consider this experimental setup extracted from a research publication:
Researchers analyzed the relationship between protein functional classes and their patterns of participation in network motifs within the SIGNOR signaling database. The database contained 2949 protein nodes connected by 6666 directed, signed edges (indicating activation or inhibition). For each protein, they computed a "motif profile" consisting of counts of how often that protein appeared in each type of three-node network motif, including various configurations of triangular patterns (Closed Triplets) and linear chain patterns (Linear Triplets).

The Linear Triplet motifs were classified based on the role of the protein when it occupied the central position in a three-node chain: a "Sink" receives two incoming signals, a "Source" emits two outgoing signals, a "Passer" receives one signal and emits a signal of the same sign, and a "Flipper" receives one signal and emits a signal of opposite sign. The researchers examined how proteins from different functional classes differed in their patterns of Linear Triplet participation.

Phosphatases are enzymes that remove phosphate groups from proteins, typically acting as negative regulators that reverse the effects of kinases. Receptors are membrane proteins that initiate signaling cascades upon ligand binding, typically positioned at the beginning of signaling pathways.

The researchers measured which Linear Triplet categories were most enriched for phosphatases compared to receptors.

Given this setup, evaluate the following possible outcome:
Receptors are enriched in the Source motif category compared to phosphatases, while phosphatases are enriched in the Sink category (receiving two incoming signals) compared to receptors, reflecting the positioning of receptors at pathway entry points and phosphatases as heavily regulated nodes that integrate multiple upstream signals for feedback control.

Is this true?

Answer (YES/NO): NO